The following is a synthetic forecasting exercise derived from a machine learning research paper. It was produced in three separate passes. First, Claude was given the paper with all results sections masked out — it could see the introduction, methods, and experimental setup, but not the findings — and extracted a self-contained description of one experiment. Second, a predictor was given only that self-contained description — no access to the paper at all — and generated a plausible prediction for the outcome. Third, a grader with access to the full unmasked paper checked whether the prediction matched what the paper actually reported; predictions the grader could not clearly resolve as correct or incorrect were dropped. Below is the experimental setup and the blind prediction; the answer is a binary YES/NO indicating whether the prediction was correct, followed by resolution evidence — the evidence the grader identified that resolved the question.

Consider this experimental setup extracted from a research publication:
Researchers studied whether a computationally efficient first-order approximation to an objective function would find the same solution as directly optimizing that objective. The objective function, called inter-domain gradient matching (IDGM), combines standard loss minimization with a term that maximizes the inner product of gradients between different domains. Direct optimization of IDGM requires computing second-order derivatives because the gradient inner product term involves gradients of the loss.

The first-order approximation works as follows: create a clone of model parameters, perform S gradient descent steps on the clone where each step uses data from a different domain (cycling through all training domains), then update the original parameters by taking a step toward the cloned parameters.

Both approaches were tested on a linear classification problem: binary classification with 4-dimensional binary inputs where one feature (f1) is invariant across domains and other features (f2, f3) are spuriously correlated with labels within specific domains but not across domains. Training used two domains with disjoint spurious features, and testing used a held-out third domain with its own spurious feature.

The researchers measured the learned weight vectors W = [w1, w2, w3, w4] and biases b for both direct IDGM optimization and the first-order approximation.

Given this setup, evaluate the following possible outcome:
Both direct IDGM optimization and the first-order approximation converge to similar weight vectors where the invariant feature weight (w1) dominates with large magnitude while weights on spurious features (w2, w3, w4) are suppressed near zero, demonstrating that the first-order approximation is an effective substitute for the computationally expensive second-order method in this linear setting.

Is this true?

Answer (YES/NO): NO